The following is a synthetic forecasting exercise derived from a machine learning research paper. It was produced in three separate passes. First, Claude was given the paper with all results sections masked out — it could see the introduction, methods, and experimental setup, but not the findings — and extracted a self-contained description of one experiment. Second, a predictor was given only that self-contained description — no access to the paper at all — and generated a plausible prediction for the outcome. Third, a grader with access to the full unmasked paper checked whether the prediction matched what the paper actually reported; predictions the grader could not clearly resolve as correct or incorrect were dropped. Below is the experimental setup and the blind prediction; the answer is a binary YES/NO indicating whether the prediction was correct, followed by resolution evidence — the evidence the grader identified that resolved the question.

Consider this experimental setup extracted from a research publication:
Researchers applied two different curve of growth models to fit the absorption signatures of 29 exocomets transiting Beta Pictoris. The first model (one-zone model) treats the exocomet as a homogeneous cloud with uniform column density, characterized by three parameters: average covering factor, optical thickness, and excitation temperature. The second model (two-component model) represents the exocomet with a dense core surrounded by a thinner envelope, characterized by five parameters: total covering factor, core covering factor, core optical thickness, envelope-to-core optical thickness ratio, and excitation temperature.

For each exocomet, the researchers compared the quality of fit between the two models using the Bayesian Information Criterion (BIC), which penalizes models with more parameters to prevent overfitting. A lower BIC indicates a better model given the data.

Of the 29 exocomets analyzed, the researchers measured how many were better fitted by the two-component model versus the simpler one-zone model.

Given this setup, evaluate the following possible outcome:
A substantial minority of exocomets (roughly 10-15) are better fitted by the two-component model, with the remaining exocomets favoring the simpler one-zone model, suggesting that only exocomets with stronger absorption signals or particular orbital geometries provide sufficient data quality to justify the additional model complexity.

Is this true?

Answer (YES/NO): NO